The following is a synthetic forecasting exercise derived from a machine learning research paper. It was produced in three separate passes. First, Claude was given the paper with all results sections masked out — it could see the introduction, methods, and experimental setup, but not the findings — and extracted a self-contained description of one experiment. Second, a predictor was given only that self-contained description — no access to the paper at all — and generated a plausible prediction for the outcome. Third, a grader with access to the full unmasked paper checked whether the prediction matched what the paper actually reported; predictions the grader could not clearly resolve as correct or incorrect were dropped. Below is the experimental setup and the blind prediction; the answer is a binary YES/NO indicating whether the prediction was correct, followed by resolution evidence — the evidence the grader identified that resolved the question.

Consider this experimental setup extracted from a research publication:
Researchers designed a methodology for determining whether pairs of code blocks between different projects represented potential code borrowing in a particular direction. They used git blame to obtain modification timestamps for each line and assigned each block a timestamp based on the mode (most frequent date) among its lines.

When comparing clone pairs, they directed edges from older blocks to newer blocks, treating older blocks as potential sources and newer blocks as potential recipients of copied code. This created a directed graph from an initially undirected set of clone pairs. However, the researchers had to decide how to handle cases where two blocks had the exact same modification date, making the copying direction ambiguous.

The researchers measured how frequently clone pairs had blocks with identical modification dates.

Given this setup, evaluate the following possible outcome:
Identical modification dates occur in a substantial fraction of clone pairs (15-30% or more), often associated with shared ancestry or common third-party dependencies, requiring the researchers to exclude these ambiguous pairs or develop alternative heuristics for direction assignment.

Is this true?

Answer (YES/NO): NO